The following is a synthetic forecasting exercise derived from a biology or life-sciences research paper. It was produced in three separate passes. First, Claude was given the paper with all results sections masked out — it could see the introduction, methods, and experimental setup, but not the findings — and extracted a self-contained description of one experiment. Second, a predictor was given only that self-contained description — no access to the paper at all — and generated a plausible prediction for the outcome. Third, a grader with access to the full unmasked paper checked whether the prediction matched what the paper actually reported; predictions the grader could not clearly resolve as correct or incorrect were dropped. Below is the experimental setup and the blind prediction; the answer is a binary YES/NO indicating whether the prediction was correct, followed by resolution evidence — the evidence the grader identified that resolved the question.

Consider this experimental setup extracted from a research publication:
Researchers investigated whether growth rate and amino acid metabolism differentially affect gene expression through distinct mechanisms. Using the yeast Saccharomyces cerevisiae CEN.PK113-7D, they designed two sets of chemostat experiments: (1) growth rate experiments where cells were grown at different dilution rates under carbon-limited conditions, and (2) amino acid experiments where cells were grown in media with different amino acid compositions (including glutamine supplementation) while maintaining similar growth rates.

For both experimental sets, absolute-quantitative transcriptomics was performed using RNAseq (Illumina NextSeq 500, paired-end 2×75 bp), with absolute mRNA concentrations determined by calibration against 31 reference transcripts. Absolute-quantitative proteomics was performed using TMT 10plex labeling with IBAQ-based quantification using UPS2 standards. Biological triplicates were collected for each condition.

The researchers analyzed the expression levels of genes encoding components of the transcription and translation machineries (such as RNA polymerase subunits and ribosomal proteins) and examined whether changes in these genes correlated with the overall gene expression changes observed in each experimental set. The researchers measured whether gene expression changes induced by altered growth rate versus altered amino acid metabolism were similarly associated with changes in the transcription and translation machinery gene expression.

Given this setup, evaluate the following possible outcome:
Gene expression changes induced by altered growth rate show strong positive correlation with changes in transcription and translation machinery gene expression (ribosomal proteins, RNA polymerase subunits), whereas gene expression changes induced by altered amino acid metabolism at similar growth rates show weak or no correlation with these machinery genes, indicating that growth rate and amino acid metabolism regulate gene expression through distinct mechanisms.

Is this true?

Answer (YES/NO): YES